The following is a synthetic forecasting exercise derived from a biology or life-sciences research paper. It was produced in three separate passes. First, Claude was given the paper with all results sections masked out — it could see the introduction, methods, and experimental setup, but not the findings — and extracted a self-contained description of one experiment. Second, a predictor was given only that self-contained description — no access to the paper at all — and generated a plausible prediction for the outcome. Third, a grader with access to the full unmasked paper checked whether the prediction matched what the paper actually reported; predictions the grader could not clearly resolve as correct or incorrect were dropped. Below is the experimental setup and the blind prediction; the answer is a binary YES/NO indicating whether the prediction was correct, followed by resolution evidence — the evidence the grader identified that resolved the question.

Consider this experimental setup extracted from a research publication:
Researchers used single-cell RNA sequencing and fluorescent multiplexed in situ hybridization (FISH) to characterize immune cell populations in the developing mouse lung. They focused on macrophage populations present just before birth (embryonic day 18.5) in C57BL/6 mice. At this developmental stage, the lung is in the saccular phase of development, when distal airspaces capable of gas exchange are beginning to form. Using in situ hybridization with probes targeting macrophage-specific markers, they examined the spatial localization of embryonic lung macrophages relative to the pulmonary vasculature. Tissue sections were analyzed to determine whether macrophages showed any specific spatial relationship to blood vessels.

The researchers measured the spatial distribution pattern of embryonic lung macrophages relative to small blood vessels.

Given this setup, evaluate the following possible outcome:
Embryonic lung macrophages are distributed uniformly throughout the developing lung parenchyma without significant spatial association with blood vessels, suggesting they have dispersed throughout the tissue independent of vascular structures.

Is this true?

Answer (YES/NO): NO